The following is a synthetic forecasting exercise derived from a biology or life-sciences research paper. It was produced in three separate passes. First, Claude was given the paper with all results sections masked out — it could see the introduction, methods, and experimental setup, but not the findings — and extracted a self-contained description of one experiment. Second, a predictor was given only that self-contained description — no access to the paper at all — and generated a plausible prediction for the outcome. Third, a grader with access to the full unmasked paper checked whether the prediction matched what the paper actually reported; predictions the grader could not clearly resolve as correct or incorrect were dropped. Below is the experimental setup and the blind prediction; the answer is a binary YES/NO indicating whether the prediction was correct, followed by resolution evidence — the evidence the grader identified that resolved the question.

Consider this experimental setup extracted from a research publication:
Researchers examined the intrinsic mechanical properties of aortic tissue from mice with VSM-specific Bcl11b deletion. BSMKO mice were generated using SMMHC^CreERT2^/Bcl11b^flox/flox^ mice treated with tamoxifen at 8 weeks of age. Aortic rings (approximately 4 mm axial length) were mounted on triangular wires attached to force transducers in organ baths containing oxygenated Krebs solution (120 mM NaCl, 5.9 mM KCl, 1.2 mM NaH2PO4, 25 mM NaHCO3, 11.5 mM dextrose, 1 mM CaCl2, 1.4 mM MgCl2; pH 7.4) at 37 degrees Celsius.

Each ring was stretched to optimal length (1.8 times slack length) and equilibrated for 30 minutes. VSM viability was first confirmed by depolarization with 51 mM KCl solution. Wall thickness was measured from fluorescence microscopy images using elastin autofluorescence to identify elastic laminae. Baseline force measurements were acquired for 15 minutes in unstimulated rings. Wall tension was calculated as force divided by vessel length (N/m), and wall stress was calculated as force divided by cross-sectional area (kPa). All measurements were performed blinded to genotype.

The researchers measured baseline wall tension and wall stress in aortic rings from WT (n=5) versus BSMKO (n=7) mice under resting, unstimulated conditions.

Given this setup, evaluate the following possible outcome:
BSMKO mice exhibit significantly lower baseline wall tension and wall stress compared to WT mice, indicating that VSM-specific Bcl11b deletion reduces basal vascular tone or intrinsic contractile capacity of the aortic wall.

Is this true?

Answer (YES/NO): NO